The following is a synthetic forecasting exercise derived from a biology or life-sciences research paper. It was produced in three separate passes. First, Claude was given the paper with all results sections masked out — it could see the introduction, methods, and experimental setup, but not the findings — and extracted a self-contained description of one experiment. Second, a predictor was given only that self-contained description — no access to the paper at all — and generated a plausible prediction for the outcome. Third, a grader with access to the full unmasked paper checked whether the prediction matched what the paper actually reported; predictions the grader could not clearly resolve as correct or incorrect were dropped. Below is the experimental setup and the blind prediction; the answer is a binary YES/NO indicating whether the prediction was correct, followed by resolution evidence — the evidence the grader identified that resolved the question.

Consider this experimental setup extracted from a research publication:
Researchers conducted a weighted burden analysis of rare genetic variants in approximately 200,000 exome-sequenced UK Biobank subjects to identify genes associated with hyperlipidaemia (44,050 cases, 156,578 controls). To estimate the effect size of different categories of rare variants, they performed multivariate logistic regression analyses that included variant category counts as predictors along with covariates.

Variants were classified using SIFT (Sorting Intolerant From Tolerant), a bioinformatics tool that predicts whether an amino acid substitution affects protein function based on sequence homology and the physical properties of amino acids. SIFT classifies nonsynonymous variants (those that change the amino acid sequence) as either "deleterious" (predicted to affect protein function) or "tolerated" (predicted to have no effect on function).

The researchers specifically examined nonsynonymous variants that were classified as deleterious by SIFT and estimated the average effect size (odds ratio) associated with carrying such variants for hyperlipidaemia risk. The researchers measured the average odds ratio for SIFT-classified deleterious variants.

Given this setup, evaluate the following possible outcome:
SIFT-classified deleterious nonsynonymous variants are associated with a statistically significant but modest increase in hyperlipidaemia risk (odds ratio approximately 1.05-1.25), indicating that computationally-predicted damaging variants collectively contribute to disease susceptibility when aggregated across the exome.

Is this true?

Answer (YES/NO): NO